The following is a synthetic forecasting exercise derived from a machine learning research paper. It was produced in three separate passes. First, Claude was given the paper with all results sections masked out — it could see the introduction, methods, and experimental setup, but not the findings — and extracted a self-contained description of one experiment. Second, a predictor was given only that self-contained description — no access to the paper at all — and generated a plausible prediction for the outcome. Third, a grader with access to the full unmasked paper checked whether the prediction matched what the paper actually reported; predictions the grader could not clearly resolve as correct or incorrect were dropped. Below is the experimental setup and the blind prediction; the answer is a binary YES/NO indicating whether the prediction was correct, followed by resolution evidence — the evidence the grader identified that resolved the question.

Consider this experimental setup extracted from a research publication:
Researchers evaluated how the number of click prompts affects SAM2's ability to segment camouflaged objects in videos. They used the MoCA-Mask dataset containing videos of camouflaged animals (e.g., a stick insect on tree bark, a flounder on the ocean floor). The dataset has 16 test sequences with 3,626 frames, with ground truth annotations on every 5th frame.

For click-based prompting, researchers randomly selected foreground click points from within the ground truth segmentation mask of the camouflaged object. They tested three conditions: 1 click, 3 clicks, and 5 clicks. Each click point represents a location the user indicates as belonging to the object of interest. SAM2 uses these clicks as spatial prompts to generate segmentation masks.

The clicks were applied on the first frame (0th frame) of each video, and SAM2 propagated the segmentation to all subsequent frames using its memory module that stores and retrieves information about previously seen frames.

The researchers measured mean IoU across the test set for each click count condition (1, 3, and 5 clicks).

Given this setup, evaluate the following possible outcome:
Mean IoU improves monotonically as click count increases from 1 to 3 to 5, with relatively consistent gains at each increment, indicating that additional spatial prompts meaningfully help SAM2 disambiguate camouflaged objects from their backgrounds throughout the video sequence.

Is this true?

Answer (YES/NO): NO